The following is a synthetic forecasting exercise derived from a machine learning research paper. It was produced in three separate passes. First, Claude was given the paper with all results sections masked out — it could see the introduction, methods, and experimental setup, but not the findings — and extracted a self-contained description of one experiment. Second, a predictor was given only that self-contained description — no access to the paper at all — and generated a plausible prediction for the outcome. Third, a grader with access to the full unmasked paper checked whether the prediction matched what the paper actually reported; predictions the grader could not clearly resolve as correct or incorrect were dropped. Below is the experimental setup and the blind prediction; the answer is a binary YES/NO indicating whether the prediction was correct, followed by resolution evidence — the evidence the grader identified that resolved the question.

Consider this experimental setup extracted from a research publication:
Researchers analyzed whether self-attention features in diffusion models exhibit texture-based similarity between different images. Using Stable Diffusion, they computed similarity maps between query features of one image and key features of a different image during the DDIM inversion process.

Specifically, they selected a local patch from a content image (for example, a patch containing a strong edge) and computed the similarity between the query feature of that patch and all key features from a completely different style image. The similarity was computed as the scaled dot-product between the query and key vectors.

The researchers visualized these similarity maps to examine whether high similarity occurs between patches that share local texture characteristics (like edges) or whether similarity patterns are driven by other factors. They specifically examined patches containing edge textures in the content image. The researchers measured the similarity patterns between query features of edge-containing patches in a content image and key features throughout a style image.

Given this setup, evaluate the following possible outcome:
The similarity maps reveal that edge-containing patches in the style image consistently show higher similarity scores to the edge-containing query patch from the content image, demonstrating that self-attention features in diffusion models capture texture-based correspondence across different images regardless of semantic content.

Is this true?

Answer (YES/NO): NO